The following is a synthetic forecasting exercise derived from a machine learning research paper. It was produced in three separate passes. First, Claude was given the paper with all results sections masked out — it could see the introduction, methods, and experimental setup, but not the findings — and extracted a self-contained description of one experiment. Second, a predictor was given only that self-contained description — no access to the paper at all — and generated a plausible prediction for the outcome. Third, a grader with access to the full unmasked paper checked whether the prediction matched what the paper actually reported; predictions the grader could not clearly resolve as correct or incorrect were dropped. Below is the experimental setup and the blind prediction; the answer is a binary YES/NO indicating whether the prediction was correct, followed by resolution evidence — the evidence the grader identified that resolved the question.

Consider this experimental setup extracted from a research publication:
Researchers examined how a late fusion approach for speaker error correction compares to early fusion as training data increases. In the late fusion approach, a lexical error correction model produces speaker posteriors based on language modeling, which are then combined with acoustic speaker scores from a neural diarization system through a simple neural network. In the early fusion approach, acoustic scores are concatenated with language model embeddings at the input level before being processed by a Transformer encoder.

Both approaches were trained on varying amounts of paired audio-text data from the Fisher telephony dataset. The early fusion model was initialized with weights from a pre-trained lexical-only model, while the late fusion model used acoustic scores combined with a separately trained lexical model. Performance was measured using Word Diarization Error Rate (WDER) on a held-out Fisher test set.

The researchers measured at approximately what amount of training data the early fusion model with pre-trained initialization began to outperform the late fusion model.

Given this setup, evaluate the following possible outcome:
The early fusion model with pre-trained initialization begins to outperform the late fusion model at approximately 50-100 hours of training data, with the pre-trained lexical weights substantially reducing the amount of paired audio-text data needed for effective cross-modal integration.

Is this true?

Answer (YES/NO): NO